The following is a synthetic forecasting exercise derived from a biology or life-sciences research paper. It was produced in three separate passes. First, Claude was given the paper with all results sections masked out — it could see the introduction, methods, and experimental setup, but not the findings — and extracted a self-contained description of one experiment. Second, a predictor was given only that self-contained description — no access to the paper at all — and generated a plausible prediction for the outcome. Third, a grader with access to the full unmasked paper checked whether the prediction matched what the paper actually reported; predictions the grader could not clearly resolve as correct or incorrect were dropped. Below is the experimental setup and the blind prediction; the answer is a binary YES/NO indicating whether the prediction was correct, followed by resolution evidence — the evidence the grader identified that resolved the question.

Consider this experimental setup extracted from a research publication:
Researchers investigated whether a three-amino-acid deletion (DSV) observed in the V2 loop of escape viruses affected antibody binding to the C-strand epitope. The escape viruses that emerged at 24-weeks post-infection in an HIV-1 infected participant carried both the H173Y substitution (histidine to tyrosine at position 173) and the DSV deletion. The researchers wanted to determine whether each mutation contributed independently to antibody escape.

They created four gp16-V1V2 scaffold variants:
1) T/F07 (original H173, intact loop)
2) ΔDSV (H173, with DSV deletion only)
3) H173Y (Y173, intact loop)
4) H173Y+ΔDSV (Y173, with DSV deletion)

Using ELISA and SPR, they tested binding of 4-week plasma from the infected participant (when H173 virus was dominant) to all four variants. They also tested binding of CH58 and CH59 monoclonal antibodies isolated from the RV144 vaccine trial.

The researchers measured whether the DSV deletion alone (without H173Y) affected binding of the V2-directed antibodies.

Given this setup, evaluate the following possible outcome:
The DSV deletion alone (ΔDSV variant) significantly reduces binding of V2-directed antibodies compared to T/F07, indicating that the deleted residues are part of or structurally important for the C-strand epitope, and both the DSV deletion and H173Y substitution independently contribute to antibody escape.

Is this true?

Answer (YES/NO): NO